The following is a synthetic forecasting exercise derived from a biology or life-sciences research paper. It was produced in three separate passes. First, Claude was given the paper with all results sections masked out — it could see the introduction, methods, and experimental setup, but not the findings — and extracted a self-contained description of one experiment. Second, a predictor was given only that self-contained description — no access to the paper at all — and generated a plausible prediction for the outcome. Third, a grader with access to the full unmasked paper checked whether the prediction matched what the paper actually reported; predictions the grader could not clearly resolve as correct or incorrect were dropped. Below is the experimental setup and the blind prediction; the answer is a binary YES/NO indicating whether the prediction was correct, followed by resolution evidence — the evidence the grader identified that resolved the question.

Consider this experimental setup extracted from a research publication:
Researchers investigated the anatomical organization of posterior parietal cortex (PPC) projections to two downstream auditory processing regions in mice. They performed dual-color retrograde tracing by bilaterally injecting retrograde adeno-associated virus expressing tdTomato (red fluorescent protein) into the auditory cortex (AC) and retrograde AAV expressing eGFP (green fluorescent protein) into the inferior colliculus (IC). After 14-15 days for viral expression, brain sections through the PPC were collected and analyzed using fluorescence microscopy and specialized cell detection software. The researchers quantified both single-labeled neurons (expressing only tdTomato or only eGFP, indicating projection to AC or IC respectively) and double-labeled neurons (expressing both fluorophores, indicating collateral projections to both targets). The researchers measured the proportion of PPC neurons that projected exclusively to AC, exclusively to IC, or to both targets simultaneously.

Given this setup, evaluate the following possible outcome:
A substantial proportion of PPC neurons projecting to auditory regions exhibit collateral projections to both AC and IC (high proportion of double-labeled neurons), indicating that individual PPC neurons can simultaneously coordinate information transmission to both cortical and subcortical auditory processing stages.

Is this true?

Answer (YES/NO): NO